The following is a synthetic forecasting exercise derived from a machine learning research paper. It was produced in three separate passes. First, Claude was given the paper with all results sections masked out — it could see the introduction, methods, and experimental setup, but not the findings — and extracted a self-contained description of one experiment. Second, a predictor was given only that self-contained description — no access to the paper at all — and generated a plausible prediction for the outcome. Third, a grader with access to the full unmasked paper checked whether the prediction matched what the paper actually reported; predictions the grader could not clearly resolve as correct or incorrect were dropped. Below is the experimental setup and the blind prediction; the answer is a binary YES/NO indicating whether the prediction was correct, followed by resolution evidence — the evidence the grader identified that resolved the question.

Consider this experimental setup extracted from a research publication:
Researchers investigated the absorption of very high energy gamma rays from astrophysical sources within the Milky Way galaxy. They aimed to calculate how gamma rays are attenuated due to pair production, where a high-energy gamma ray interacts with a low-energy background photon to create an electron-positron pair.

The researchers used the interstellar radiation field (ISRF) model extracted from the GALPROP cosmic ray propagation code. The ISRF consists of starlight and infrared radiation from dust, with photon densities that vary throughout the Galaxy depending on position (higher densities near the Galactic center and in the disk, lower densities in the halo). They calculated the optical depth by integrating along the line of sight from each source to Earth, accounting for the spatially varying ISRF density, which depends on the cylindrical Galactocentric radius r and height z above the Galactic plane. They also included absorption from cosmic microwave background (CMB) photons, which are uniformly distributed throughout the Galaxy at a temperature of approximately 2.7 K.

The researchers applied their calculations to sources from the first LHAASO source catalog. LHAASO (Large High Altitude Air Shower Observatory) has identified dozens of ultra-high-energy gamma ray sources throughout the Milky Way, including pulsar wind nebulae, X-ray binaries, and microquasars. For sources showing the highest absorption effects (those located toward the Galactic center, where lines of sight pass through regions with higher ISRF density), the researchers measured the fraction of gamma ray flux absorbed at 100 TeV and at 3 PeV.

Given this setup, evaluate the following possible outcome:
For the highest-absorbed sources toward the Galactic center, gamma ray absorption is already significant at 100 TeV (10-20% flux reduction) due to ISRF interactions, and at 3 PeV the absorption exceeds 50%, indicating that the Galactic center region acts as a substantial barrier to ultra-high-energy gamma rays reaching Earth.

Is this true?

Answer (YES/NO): NO